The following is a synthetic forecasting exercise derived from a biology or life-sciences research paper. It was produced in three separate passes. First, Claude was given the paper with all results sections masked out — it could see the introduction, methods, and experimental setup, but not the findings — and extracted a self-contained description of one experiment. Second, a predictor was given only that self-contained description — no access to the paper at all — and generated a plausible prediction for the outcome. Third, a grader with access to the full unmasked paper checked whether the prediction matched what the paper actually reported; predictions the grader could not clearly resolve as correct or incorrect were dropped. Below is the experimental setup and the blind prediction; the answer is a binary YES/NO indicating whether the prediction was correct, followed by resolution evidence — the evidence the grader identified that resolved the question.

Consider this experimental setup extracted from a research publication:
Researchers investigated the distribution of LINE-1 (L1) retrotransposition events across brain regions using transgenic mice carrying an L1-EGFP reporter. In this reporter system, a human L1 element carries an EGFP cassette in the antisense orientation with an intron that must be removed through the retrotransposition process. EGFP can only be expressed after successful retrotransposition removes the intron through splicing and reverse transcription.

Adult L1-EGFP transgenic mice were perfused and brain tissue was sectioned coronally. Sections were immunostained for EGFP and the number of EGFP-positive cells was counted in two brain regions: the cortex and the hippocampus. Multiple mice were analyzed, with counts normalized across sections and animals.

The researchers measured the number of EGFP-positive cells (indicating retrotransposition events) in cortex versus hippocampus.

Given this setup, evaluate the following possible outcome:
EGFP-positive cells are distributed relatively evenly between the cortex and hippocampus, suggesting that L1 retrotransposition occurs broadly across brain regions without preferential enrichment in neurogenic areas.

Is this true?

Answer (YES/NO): NO